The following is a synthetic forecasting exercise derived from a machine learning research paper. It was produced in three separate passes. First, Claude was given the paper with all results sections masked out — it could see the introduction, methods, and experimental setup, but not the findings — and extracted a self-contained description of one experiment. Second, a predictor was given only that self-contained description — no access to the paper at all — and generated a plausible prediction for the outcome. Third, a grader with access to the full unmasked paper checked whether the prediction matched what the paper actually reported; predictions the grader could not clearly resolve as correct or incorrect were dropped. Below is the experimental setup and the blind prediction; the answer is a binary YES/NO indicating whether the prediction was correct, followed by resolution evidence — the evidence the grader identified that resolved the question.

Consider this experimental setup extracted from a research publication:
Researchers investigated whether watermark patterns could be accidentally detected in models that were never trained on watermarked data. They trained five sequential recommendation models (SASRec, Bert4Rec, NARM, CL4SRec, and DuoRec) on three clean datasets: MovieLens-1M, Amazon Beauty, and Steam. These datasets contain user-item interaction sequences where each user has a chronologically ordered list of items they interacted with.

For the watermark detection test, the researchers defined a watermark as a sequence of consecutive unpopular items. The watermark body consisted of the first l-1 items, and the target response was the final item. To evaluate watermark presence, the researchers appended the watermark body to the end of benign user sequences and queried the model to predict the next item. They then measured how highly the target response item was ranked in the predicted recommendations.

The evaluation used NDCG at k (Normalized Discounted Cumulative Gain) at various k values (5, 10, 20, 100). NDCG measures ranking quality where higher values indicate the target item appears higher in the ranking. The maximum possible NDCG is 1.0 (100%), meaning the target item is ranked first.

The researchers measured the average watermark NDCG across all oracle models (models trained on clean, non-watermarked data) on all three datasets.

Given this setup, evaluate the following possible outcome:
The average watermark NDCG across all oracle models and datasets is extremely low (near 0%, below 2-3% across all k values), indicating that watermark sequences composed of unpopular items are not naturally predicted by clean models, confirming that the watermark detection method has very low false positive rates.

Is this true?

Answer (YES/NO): YES